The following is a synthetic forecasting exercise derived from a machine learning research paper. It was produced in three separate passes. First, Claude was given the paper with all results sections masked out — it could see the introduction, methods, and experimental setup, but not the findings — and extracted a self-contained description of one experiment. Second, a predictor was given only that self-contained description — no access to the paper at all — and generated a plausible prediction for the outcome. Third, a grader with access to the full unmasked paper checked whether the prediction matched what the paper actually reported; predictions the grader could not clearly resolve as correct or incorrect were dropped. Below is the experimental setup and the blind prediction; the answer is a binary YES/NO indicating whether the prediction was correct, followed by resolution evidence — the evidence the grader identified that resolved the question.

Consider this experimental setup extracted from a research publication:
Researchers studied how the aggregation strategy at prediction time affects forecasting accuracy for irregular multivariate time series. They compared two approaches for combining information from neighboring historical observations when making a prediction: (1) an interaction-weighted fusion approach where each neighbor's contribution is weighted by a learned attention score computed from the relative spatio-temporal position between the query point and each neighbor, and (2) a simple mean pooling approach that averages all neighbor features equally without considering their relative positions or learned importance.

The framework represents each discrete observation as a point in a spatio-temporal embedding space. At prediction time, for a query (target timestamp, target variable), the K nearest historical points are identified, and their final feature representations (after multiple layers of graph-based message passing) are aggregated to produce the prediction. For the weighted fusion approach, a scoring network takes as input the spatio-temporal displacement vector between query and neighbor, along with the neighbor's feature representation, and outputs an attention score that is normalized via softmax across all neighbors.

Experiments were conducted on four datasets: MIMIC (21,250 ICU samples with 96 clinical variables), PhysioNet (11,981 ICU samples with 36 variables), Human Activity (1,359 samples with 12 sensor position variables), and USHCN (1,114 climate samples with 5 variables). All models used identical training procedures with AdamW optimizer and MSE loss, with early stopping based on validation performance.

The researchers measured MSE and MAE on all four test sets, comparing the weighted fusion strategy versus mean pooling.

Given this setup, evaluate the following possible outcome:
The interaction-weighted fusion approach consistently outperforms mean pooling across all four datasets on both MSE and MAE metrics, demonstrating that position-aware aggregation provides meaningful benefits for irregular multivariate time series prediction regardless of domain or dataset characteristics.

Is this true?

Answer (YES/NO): YES